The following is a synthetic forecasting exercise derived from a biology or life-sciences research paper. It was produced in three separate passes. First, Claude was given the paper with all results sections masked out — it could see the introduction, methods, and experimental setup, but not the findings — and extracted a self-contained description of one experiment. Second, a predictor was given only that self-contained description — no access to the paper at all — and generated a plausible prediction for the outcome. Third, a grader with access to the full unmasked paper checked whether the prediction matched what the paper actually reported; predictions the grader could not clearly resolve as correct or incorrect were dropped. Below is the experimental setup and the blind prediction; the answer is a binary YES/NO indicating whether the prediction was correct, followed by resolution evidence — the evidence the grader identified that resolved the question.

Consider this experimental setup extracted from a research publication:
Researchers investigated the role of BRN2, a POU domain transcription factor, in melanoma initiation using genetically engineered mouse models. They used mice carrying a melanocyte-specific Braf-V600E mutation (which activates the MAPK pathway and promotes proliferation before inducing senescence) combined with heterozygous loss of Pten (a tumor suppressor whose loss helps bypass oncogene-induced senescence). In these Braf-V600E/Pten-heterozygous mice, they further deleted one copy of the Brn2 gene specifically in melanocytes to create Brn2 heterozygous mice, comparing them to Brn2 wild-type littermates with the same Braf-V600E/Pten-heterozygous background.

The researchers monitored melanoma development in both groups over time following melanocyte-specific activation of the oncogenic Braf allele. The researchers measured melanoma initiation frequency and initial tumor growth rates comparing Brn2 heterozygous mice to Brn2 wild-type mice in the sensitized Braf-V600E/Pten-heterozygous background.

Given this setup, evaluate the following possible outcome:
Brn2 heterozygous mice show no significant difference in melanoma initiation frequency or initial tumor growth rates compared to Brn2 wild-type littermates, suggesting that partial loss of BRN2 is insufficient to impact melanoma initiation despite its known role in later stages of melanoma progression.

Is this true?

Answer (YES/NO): NO